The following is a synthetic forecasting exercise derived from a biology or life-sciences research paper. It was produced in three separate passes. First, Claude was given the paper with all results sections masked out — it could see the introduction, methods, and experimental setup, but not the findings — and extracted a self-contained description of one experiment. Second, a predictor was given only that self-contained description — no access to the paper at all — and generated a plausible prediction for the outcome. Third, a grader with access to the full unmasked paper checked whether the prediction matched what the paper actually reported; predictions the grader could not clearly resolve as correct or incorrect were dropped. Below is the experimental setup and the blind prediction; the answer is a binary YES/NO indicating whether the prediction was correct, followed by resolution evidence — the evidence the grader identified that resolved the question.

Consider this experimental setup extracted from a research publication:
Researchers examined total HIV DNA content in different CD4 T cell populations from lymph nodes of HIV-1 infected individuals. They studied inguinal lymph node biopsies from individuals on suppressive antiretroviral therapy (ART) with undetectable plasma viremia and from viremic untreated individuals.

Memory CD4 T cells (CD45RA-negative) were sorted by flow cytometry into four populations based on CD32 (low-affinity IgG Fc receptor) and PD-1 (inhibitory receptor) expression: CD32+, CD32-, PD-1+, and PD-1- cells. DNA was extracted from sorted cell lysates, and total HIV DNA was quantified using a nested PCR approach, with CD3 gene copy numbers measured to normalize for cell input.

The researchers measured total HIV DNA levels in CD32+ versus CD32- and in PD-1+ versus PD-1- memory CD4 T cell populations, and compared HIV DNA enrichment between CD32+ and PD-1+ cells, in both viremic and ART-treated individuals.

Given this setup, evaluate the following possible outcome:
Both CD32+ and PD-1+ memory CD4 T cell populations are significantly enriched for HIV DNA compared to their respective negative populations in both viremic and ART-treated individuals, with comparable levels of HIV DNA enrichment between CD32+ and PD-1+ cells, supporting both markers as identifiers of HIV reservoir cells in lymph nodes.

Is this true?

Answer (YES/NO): NO